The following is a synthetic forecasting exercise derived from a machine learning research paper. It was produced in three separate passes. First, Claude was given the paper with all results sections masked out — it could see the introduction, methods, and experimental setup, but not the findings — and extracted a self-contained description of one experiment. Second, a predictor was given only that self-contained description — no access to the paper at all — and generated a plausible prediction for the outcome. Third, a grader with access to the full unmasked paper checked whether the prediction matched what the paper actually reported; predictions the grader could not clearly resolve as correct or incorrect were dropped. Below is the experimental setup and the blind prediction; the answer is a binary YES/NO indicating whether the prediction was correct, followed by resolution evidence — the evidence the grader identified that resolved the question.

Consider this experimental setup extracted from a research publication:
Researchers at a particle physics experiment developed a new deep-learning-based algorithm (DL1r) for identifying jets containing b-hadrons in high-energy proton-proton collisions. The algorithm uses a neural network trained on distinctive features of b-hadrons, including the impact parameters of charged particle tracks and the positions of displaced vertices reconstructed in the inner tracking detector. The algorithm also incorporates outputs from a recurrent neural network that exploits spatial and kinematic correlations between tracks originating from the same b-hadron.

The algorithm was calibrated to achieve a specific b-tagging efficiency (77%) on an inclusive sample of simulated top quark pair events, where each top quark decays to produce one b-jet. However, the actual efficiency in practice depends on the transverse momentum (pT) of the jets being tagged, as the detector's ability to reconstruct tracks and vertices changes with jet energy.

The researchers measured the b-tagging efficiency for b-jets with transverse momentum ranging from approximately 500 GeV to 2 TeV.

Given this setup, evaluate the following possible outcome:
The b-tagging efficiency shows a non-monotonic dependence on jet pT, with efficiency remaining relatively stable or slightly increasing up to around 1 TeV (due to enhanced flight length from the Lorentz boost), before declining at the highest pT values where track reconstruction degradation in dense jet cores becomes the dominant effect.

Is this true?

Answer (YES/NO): NO